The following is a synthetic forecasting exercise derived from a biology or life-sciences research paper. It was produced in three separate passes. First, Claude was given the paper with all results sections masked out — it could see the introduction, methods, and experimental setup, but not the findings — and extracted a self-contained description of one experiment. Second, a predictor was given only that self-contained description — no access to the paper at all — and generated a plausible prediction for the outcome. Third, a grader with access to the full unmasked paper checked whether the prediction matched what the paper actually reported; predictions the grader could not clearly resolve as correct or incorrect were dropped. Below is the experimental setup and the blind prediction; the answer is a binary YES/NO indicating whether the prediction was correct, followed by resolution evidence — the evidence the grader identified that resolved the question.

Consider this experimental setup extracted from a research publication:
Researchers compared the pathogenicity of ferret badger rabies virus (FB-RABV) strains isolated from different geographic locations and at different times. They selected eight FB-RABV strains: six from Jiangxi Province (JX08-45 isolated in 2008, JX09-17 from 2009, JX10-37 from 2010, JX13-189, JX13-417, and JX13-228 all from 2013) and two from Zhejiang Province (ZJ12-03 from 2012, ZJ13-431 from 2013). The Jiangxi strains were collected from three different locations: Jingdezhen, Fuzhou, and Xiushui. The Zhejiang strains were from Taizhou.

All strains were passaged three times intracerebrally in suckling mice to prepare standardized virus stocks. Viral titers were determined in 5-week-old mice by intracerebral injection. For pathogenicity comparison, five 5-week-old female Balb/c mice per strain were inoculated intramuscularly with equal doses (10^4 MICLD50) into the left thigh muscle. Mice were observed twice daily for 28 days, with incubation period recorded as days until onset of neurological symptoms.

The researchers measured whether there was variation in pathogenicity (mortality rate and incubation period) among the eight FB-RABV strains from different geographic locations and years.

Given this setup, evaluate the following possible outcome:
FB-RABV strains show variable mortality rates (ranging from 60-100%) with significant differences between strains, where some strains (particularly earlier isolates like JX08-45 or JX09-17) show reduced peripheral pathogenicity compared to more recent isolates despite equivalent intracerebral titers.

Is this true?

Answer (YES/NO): NO